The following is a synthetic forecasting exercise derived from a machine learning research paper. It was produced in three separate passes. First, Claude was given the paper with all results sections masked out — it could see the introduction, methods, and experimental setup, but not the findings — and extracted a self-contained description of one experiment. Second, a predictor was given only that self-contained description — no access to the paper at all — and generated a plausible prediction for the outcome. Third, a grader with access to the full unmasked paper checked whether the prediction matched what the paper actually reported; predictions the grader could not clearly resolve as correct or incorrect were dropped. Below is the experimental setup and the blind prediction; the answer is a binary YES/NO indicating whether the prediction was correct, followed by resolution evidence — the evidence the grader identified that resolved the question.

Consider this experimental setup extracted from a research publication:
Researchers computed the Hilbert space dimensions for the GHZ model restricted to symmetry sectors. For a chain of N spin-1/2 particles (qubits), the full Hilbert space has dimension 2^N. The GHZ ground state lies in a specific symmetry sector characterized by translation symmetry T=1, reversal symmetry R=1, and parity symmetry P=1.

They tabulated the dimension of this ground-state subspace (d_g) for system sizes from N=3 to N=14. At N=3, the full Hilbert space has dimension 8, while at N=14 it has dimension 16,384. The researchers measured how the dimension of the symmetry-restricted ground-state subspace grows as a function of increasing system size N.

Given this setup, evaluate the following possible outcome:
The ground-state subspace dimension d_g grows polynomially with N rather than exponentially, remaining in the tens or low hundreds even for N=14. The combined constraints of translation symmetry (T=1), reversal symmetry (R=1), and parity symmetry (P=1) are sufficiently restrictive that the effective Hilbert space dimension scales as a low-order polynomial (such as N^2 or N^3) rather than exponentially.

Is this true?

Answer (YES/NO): NO